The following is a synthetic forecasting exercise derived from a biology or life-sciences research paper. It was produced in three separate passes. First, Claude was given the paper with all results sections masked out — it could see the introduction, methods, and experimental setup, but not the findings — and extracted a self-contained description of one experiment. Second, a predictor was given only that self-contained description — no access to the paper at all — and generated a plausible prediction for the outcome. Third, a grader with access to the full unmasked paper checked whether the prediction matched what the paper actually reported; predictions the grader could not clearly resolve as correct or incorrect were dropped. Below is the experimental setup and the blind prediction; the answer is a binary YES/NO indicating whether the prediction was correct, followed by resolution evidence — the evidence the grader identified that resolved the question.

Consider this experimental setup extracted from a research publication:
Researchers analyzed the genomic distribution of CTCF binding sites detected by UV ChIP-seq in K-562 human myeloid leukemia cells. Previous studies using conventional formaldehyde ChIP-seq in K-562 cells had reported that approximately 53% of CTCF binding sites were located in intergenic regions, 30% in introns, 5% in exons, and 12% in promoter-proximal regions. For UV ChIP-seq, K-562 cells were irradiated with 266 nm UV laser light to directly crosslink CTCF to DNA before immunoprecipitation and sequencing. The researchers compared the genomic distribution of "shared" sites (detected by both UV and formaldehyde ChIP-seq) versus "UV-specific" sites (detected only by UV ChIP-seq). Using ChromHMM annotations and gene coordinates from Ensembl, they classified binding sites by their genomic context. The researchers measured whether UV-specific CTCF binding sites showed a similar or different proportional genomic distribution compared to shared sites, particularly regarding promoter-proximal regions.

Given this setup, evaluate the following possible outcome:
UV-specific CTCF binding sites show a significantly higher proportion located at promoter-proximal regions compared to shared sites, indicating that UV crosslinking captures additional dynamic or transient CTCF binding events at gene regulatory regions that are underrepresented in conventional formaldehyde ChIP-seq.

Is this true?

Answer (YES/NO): YES